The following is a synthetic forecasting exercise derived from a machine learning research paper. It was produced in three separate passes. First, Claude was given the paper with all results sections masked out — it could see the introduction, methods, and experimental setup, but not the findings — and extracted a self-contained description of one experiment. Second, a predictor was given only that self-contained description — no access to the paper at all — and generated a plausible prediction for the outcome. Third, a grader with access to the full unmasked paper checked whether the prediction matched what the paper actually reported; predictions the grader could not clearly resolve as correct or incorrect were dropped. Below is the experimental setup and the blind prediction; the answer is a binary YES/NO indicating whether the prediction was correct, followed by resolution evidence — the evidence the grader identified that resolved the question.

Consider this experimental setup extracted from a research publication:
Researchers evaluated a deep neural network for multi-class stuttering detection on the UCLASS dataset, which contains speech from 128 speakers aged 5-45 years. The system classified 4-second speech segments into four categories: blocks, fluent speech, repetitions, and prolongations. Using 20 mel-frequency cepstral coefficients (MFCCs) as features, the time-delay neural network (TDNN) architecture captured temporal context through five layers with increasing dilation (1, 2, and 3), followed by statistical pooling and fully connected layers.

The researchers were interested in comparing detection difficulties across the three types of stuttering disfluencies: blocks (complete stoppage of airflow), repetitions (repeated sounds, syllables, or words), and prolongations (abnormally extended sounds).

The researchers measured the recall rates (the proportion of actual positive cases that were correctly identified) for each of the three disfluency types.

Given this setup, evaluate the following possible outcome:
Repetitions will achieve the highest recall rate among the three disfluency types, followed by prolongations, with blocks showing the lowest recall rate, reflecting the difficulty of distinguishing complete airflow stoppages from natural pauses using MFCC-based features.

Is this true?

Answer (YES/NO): NO